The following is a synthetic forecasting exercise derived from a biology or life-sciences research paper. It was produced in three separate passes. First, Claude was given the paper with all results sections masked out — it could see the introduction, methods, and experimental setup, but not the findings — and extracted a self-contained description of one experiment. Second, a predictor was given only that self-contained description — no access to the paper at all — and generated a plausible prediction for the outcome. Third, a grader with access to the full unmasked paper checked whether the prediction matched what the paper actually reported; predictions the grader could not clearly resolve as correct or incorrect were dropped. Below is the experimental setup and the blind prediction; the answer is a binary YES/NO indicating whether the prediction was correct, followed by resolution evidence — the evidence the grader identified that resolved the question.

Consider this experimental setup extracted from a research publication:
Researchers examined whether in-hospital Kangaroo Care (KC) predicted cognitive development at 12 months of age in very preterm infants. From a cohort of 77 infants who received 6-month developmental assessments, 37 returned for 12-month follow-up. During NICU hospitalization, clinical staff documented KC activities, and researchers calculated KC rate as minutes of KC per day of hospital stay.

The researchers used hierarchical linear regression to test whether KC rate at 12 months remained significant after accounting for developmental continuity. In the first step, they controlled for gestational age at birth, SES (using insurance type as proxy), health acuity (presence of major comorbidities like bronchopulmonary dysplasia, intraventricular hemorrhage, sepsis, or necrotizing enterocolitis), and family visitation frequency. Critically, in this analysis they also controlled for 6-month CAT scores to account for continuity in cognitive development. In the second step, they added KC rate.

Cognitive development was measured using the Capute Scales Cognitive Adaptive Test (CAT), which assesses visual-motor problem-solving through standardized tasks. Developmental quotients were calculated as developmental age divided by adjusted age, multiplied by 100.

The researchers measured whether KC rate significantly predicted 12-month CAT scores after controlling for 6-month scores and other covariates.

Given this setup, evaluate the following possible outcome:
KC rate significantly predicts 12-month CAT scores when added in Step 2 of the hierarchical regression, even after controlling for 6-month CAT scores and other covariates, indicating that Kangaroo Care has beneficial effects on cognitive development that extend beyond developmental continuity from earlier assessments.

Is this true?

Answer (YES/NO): YES